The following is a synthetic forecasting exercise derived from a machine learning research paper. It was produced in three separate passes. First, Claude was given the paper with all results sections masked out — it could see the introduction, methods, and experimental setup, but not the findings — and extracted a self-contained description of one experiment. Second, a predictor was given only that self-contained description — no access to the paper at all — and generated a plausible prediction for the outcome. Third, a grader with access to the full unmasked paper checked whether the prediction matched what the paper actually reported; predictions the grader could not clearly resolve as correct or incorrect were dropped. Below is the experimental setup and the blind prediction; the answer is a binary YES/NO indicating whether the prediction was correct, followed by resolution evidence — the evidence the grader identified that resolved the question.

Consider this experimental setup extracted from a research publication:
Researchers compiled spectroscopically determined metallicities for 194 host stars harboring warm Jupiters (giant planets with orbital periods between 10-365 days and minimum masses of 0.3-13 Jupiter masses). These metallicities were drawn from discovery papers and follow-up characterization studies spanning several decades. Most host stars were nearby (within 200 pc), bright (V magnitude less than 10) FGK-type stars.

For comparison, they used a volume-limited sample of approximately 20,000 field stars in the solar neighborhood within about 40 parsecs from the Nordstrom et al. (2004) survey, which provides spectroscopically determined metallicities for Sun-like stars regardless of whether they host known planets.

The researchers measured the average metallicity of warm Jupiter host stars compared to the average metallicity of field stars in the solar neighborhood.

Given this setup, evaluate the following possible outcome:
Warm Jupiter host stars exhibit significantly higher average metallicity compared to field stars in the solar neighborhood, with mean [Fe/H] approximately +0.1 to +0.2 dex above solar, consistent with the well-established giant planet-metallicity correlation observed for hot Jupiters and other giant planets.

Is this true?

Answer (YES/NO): YES